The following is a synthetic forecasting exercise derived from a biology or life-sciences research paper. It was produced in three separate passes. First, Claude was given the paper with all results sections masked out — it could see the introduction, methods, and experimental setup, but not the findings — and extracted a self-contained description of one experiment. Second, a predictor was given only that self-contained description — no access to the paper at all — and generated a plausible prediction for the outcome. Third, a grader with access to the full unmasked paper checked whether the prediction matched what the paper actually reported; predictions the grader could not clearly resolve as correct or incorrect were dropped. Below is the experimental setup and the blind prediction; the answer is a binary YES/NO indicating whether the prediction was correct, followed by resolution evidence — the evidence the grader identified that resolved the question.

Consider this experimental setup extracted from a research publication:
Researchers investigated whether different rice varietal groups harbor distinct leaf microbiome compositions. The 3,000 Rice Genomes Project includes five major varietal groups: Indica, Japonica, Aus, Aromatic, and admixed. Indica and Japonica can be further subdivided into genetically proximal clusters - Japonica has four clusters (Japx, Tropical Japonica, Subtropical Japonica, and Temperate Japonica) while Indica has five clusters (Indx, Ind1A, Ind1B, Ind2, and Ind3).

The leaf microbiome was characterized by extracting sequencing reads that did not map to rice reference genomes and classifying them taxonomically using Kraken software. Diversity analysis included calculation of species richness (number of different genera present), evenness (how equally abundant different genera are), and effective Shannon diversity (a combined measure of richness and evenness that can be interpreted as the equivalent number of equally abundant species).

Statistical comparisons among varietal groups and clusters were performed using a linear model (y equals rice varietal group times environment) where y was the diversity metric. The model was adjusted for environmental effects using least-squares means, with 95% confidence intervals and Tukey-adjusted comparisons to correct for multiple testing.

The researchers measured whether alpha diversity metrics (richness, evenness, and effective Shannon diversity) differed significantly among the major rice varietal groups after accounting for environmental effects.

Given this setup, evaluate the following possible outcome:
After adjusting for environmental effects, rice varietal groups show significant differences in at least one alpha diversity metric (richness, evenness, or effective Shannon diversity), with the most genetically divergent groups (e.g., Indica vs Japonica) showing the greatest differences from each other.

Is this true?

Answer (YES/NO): NO